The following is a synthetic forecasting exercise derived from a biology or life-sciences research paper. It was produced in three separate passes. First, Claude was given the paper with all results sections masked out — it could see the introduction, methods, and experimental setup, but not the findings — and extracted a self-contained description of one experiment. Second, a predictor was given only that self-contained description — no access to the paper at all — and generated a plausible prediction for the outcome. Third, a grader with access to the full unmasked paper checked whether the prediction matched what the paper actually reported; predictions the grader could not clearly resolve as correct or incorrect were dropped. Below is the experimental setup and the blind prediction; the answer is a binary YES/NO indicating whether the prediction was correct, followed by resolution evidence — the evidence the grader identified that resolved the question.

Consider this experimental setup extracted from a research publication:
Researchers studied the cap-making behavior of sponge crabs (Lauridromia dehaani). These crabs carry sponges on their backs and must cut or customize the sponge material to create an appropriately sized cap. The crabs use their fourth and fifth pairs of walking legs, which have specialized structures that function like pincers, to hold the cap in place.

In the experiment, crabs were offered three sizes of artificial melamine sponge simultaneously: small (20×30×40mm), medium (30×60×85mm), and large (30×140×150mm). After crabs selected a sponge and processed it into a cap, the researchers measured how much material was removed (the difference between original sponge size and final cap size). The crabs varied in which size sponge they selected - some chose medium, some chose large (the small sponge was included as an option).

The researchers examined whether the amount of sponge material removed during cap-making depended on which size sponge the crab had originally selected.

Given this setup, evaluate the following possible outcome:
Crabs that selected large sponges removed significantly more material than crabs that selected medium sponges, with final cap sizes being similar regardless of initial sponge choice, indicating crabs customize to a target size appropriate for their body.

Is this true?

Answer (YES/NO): NO